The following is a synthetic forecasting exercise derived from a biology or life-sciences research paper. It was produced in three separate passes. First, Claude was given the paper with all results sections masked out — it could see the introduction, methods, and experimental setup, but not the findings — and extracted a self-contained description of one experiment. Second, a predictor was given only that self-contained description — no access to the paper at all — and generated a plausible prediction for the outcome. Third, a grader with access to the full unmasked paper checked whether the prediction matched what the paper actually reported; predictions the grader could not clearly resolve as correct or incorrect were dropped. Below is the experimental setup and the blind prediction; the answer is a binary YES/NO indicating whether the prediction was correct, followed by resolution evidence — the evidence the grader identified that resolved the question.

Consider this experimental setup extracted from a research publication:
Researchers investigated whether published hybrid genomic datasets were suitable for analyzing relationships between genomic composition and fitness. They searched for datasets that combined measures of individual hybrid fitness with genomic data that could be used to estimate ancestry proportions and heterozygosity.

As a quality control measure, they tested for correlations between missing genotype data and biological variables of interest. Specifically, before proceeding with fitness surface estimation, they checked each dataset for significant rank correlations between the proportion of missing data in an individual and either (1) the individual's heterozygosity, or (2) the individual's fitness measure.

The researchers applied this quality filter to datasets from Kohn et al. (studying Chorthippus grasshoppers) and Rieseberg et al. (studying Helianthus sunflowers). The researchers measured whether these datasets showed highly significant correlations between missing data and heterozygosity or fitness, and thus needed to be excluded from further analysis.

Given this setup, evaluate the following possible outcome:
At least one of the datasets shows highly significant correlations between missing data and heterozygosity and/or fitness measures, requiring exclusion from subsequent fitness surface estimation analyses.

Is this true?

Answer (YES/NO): YES